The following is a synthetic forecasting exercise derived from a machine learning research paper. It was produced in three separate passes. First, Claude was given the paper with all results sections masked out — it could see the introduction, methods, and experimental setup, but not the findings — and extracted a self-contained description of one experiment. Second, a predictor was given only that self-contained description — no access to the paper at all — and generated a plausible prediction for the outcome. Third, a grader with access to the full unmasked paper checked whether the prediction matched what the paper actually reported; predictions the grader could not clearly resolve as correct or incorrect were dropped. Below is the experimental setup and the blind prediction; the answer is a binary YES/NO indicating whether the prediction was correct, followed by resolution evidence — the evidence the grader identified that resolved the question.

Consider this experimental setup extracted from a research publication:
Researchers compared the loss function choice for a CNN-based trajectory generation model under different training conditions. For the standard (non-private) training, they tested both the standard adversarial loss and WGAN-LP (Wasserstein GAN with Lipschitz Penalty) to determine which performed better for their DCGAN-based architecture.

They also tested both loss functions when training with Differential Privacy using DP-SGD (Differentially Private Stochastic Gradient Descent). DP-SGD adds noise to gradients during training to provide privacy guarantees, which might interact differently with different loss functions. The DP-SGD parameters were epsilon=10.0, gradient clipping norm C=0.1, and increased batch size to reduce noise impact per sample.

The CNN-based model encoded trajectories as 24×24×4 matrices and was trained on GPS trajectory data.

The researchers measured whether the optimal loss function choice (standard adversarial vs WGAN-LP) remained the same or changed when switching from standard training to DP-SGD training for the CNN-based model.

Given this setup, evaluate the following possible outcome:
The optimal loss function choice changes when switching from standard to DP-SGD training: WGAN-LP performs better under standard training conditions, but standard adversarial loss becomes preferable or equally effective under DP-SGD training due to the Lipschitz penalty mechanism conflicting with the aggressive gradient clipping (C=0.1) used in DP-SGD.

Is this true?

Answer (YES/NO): NO